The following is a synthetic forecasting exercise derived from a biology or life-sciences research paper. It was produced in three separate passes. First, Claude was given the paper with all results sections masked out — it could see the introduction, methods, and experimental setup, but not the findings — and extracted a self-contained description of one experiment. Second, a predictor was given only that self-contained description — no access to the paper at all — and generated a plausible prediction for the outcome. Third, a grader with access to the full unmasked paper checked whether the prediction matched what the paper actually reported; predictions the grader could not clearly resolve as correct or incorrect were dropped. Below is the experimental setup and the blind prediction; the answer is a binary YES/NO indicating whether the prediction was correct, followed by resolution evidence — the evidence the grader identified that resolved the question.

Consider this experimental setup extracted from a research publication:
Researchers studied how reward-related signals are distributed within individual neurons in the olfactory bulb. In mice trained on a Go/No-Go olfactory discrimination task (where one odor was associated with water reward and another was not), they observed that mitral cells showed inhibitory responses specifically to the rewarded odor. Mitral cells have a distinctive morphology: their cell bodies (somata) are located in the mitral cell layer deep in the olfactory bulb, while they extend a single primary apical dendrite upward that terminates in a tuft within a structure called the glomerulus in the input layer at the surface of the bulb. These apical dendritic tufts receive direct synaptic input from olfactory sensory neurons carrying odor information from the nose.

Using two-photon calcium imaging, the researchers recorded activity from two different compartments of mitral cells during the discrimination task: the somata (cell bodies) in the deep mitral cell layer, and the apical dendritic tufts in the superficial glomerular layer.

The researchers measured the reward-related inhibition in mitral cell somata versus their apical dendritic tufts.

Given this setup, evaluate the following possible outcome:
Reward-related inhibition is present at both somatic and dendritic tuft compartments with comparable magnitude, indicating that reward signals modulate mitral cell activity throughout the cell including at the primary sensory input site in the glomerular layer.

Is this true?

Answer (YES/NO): NO